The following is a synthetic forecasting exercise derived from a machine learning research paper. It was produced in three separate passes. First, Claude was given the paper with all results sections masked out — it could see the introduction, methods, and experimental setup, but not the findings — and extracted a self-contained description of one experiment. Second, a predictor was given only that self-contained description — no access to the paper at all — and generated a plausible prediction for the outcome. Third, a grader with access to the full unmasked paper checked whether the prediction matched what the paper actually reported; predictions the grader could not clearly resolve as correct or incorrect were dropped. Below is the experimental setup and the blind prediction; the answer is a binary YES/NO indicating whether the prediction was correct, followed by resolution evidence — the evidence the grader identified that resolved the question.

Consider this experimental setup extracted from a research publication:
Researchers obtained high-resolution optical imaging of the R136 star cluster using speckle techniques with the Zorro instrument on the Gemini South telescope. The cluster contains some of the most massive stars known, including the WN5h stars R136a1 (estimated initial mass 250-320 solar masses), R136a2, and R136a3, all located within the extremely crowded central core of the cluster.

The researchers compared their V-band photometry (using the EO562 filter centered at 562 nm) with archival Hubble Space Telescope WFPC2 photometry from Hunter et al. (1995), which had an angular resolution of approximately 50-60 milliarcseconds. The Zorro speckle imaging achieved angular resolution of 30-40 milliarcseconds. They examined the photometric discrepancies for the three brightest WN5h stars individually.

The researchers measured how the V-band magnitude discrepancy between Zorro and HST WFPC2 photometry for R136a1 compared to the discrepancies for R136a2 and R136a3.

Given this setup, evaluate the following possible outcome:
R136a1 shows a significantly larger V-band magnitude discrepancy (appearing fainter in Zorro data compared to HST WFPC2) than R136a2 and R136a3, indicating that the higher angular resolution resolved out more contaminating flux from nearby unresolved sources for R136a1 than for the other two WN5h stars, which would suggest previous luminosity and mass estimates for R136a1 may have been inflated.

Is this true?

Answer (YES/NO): NO